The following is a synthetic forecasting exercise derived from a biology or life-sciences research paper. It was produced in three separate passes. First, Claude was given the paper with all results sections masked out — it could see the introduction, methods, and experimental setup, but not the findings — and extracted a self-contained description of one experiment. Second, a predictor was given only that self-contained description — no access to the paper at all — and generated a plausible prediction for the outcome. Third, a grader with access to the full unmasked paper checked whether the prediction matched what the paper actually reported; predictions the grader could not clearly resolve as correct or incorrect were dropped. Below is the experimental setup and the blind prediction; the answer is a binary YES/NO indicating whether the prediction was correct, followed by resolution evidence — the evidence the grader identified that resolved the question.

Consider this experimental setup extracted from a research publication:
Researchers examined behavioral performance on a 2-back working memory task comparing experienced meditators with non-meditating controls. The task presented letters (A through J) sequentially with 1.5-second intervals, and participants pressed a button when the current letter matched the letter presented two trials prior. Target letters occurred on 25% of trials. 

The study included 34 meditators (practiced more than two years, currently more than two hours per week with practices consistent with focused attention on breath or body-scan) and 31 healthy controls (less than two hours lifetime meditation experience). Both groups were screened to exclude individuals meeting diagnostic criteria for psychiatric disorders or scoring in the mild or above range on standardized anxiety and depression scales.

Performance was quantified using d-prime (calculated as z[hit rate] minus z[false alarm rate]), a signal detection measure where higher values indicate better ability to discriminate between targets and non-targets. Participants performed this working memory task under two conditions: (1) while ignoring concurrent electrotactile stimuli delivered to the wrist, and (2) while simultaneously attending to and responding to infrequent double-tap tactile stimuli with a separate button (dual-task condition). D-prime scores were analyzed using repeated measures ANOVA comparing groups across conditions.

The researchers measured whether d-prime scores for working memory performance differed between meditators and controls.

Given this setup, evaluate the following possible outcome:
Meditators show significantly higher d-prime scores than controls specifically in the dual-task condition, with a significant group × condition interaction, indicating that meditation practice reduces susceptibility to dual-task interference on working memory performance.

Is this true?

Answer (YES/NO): NO